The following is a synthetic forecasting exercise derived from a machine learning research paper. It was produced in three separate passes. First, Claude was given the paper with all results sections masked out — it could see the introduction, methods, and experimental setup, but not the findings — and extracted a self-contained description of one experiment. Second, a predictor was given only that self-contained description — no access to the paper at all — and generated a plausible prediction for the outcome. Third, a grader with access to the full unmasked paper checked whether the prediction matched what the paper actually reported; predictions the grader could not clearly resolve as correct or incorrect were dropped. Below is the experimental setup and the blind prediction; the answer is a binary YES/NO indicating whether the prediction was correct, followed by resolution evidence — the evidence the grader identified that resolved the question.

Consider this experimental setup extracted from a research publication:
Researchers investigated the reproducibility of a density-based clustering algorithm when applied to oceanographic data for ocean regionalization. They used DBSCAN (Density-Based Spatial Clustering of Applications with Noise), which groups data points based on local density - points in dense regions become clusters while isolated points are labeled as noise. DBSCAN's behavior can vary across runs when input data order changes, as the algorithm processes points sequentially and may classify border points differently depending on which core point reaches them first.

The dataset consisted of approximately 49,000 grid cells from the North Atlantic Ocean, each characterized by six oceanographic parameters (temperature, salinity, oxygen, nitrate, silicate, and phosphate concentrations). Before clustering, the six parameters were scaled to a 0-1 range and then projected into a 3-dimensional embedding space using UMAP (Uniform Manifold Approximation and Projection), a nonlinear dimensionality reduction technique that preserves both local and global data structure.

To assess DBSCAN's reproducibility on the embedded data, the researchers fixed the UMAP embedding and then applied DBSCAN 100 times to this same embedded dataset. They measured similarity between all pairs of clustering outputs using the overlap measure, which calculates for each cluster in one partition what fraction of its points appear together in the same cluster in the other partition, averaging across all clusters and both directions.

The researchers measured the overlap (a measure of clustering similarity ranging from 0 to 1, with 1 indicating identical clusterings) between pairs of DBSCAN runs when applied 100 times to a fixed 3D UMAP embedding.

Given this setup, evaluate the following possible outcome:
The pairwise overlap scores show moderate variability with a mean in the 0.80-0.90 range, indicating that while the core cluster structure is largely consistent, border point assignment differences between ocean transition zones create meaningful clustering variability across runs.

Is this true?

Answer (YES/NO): NO